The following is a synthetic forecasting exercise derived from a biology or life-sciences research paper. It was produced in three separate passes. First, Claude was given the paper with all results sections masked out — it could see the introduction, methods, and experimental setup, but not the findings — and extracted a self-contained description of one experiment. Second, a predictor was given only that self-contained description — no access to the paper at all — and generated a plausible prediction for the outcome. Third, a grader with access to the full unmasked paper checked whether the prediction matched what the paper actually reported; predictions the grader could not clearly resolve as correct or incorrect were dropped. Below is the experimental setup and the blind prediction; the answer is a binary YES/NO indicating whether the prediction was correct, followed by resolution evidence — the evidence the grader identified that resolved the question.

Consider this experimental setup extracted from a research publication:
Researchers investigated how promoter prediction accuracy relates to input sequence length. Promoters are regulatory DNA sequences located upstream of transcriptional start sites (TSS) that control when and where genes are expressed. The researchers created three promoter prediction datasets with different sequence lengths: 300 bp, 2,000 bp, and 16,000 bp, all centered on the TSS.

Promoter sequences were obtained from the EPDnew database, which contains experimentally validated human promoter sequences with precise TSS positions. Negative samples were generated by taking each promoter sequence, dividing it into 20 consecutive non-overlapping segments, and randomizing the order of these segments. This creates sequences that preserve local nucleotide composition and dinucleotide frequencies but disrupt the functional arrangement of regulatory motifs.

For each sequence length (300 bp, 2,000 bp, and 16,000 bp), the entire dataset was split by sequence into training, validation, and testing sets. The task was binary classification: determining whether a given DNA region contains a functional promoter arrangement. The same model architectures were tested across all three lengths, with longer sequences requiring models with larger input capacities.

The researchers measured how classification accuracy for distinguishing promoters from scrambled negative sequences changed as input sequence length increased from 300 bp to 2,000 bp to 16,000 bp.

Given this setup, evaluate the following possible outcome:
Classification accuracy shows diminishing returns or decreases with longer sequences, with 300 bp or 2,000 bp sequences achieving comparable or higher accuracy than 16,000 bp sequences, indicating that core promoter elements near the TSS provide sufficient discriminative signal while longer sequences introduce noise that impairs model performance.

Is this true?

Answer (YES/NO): NO